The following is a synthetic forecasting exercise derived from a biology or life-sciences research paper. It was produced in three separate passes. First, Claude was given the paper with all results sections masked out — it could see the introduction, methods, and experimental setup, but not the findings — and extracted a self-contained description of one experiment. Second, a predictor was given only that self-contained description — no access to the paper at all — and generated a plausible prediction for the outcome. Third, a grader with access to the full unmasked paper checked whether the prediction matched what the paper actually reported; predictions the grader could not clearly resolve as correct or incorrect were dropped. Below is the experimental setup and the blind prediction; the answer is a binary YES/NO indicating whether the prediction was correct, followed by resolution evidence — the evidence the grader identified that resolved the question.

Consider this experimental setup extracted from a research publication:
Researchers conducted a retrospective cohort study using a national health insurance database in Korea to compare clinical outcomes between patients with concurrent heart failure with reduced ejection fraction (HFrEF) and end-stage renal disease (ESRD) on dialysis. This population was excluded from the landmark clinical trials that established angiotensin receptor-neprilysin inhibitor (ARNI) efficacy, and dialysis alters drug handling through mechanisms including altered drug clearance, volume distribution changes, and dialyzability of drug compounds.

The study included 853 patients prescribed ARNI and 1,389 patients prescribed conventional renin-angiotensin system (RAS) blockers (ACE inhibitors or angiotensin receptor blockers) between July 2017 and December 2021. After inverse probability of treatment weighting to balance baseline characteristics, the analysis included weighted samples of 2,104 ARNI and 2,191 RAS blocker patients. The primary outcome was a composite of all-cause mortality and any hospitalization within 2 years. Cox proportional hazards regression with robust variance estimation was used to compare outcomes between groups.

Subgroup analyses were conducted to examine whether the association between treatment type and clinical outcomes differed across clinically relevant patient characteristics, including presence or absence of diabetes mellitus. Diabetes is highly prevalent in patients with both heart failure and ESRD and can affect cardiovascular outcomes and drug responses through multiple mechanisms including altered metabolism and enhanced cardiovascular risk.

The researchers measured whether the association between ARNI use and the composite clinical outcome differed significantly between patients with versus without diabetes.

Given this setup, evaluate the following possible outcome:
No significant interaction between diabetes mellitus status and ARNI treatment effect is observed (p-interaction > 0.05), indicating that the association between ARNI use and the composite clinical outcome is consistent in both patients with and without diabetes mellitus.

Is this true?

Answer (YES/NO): YES